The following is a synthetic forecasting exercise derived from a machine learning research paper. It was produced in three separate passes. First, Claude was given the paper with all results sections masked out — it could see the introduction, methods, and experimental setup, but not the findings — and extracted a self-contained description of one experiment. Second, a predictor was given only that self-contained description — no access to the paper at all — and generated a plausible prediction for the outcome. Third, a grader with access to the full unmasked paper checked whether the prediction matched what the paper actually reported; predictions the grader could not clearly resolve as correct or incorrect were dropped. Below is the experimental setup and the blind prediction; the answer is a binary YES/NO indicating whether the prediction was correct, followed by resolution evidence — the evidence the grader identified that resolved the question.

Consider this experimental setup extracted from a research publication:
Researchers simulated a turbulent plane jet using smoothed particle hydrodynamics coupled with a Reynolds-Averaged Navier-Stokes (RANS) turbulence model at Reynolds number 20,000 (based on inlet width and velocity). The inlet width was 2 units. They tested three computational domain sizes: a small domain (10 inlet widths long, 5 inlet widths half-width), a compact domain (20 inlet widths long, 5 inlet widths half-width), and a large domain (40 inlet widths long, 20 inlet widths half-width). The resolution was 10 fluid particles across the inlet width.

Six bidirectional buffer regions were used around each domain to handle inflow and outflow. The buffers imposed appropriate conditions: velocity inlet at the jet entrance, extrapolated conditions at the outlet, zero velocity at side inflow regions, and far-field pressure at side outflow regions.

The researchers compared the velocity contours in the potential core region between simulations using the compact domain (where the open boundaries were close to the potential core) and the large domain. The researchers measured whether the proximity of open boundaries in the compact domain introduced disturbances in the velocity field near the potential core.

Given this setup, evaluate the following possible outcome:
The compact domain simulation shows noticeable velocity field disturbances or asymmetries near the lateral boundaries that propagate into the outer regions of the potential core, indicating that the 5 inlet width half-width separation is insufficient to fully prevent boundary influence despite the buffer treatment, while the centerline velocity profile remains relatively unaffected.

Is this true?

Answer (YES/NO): NO